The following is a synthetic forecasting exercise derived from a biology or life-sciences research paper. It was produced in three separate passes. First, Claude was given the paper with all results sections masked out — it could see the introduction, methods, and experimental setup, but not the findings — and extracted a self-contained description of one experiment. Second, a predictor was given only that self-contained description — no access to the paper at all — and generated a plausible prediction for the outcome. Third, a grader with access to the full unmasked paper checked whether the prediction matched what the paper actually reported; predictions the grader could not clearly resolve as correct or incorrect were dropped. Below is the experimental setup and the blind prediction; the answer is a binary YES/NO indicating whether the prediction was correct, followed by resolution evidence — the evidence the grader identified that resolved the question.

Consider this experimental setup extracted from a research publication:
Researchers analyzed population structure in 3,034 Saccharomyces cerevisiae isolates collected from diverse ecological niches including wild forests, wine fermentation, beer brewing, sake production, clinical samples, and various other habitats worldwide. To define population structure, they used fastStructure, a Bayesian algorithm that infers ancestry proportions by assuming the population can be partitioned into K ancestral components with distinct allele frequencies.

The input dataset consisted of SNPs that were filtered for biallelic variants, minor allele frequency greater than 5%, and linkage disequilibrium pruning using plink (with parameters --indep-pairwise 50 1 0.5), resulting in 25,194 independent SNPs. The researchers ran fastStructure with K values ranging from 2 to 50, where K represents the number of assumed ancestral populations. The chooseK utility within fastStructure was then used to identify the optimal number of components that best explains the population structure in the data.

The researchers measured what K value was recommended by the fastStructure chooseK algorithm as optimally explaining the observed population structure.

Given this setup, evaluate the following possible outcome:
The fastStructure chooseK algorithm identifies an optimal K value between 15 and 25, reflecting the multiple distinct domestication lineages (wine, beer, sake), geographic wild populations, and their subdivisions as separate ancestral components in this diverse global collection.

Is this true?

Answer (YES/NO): NO